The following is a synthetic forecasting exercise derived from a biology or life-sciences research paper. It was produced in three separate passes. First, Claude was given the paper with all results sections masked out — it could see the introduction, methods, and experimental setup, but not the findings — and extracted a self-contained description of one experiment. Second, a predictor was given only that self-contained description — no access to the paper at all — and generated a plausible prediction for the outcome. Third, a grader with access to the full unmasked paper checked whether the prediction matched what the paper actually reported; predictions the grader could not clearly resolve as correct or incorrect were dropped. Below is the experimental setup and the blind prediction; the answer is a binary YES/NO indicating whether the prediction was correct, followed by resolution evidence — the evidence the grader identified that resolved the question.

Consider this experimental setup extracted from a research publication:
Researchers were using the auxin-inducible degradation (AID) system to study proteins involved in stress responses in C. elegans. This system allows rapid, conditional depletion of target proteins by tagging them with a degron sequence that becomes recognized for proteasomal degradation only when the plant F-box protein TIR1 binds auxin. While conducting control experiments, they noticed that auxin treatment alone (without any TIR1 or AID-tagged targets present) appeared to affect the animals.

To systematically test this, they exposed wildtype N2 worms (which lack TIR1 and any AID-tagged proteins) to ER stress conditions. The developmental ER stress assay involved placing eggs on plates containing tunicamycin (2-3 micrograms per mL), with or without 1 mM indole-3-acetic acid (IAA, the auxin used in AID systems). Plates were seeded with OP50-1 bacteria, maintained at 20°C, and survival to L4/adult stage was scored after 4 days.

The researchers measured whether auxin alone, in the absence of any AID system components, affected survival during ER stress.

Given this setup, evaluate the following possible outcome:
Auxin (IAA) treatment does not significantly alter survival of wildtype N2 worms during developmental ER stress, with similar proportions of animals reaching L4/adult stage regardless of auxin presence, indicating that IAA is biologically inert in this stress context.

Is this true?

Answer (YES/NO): NO